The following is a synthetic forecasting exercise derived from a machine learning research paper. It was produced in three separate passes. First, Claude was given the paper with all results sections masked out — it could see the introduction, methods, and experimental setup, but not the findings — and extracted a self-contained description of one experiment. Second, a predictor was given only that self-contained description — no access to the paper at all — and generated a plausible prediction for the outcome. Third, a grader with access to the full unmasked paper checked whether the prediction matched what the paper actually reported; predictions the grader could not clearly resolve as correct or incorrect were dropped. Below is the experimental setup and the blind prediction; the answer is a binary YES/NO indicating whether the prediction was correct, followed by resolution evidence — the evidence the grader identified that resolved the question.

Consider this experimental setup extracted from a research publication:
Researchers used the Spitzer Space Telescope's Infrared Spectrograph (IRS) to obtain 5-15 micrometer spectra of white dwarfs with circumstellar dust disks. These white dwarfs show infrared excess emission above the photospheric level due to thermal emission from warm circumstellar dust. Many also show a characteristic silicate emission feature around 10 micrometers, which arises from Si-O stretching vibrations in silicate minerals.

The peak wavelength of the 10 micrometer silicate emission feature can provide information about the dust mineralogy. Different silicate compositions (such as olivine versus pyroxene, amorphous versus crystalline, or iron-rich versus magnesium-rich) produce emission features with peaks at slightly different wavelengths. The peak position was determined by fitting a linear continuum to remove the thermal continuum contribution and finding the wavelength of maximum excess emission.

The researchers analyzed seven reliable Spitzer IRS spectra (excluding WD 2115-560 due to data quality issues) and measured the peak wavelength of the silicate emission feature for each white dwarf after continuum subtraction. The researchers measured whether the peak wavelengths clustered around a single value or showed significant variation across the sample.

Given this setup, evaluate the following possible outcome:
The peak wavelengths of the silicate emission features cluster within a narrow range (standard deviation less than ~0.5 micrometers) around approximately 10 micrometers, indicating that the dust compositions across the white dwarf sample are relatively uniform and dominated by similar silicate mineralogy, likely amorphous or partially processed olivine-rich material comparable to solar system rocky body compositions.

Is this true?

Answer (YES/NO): NO